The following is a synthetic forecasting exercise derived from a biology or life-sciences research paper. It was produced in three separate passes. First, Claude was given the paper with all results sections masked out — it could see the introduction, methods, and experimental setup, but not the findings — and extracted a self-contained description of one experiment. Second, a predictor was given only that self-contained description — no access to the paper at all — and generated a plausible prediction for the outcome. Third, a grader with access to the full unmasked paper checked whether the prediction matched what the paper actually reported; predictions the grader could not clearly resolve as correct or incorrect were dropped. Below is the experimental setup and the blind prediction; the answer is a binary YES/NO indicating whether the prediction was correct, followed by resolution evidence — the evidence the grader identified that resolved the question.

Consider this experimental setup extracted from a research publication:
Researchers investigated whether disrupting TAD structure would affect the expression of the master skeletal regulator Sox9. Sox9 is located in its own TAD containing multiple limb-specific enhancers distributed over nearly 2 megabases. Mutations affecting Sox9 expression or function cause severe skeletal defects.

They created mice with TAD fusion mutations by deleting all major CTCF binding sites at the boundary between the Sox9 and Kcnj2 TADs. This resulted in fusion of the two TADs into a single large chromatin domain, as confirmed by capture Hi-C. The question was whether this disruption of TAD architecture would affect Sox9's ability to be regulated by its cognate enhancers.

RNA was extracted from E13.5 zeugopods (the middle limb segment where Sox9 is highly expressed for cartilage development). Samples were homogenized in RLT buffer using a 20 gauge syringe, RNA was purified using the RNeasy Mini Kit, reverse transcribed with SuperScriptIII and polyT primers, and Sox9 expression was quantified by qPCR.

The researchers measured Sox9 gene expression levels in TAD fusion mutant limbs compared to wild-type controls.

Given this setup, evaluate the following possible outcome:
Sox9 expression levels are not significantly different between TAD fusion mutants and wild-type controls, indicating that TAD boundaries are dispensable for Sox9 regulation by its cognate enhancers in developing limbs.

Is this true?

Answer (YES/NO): NO